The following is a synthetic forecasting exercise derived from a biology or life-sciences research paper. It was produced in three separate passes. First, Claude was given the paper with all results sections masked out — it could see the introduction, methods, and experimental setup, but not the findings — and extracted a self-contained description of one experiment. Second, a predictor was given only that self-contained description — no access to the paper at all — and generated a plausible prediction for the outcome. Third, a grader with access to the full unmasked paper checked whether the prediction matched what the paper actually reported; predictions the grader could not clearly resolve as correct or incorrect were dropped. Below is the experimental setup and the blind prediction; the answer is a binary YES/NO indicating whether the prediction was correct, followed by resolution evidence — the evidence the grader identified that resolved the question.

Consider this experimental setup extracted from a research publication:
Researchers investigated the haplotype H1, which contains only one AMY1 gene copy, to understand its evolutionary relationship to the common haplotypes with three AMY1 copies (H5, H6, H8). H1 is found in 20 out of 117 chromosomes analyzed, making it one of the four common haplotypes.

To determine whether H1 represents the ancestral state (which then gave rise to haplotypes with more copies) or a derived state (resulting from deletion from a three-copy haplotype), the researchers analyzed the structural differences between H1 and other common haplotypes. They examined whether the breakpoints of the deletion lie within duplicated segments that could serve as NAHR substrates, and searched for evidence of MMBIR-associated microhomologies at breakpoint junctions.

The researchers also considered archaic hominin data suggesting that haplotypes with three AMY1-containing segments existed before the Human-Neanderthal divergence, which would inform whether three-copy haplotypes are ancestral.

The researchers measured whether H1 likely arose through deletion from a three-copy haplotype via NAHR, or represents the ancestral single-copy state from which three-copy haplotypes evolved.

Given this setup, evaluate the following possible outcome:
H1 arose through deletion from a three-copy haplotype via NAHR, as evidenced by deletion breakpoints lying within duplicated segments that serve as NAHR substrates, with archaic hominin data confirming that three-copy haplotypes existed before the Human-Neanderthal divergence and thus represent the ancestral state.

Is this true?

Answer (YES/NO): NO